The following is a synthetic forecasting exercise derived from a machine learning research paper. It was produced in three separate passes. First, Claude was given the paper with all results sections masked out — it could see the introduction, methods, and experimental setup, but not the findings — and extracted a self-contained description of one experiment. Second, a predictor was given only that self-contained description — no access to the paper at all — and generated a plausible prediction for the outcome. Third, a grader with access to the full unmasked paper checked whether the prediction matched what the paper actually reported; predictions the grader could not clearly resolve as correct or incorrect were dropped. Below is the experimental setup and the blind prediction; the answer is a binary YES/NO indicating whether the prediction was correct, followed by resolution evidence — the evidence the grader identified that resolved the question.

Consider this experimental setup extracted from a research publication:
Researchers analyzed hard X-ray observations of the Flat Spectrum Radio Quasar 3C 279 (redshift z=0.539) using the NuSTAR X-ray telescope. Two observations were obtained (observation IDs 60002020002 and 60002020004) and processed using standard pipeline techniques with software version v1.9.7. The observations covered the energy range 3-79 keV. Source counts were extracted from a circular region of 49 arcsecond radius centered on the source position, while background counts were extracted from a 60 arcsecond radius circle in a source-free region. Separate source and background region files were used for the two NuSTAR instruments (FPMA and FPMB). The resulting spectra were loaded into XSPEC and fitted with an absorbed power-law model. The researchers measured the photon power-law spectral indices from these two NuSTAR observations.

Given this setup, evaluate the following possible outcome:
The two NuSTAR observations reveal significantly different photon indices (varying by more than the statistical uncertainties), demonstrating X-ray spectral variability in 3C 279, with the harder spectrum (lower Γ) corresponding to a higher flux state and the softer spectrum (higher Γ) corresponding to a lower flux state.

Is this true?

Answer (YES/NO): NO